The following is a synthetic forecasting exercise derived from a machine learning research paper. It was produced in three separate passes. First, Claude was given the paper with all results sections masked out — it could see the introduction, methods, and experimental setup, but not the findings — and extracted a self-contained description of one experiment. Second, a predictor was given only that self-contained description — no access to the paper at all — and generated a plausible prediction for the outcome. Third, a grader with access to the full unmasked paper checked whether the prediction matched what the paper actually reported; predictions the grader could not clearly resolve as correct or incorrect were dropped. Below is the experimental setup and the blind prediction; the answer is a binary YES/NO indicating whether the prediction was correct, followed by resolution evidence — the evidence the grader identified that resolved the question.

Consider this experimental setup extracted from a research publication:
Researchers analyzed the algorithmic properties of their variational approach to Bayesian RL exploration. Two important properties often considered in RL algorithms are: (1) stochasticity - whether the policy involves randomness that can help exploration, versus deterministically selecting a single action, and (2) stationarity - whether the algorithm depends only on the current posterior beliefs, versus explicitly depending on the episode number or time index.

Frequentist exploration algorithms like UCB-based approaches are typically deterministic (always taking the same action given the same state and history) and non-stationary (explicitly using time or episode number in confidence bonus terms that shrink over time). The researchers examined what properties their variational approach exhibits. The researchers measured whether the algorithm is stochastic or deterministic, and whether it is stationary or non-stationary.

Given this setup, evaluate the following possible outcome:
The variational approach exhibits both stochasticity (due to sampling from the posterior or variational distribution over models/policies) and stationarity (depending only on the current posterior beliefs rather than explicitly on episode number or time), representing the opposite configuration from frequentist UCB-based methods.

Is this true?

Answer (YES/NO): YES